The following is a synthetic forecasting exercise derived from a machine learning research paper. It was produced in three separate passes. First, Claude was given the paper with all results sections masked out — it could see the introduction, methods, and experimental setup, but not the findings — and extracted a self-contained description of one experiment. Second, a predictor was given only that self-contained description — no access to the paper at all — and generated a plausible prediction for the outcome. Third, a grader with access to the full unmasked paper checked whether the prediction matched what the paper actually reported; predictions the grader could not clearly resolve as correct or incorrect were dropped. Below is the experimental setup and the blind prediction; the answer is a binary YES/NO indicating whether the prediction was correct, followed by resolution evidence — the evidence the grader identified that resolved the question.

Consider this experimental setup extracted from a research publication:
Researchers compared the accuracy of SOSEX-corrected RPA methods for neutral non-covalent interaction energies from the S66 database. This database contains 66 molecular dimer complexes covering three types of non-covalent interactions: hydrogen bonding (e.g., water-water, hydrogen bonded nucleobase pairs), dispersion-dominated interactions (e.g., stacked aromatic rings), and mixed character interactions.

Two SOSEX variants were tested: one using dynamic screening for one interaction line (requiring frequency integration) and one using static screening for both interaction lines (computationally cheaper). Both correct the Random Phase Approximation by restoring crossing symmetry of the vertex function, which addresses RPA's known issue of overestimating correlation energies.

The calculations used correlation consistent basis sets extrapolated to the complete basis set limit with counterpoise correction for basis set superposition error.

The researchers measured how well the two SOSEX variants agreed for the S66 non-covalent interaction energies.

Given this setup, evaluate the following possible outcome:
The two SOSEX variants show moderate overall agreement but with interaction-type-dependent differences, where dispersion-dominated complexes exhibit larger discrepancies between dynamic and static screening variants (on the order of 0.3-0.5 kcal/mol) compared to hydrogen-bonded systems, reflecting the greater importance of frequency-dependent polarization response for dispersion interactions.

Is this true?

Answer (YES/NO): NO